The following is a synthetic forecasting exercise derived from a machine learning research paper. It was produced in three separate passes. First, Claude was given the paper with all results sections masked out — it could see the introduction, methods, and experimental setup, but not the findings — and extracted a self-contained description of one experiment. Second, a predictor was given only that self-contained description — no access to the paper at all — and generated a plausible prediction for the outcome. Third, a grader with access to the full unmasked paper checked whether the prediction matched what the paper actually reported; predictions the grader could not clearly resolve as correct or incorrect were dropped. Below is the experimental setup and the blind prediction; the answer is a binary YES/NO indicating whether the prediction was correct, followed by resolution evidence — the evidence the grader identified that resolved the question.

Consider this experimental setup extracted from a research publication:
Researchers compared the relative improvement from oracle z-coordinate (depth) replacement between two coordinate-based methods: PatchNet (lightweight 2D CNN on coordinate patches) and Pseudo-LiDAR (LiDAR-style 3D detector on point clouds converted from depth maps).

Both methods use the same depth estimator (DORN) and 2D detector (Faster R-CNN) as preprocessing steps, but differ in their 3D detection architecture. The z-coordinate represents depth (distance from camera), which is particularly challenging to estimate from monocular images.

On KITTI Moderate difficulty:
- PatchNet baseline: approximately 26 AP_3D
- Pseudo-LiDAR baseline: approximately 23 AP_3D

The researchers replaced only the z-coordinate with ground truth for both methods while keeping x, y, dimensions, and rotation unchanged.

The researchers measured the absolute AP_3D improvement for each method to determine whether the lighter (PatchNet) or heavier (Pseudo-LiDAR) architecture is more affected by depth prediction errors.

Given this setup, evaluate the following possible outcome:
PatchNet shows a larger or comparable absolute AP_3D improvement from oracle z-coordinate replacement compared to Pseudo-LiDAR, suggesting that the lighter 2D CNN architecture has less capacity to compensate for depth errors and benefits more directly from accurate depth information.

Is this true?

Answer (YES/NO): YES